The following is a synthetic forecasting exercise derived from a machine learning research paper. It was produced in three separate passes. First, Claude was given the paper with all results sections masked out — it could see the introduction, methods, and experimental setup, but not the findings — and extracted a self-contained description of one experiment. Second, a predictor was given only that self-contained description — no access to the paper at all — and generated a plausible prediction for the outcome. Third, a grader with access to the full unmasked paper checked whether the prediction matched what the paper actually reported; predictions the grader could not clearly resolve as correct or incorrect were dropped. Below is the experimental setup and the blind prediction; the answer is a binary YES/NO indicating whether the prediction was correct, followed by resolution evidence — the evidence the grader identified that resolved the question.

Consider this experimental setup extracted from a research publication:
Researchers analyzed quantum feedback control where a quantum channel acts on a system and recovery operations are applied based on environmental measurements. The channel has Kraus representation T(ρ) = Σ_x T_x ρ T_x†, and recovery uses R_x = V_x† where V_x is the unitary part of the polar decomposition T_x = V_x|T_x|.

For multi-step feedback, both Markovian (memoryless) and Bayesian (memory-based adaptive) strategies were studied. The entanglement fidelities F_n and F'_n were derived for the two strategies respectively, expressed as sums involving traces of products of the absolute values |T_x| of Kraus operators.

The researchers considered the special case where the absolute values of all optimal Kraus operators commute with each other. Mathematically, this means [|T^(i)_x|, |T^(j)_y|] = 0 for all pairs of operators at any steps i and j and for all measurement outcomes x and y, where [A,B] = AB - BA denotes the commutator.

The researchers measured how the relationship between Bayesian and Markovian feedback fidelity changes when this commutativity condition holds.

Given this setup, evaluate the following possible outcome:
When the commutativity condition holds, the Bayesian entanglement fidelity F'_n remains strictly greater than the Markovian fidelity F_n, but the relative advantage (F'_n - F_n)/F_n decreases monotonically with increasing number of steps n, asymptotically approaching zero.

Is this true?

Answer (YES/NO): NO